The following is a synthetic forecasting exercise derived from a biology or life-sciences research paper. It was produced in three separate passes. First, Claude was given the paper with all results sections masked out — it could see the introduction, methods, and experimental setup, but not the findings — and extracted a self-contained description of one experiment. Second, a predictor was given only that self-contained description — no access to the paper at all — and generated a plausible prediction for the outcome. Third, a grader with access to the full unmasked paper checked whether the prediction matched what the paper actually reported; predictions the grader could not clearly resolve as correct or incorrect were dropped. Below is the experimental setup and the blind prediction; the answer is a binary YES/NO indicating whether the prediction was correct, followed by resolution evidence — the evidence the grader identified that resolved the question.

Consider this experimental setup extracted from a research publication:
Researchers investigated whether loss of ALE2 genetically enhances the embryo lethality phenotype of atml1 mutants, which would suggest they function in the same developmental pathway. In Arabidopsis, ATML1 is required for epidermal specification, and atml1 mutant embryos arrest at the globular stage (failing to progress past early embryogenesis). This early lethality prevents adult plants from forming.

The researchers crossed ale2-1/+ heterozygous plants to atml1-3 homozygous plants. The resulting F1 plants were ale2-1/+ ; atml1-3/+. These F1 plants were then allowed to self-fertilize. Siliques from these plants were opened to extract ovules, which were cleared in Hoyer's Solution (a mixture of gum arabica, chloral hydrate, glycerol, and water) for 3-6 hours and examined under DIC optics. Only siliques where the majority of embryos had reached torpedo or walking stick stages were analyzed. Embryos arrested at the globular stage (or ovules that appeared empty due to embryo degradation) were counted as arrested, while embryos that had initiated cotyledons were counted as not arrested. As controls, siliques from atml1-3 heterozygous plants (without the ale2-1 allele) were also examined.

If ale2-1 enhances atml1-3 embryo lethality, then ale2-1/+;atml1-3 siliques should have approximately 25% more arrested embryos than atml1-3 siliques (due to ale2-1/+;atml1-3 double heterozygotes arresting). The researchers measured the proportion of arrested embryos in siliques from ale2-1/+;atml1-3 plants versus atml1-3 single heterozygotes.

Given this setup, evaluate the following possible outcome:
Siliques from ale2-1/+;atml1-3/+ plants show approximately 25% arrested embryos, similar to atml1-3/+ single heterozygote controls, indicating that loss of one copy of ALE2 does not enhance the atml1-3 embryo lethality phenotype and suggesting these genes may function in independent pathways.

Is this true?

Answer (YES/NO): NO